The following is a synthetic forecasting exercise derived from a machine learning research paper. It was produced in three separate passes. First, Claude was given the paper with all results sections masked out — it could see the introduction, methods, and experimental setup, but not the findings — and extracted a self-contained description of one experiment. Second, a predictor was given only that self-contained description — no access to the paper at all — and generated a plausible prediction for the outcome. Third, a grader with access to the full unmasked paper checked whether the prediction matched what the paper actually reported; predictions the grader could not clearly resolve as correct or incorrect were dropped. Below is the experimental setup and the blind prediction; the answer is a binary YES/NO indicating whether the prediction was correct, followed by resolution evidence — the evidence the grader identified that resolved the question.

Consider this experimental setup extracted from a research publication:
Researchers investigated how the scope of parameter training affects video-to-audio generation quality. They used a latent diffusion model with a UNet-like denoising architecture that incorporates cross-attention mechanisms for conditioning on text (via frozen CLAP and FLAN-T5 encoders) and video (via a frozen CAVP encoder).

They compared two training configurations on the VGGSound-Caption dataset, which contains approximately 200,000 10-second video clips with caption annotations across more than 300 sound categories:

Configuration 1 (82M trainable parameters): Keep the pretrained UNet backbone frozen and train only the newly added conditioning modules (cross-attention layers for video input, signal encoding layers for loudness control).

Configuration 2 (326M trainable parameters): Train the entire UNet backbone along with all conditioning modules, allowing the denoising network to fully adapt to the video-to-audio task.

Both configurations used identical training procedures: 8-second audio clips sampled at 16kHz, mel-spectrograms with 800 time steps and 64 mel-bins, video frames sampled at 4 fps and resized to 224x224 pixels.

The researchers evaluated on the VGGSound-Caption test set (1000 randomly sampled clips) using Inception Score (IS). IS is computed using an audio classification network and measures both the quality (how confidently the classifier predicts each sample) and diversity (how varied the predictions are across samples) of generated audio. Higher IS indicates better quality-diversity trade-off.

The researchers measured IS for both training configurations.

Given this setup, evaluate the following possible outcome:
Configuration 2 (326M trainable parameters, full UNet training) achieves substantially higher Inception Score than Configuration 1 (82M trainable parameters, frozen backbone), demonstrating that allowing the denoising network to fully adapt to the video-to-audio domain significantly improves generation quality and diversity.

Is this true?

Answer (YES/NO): YES